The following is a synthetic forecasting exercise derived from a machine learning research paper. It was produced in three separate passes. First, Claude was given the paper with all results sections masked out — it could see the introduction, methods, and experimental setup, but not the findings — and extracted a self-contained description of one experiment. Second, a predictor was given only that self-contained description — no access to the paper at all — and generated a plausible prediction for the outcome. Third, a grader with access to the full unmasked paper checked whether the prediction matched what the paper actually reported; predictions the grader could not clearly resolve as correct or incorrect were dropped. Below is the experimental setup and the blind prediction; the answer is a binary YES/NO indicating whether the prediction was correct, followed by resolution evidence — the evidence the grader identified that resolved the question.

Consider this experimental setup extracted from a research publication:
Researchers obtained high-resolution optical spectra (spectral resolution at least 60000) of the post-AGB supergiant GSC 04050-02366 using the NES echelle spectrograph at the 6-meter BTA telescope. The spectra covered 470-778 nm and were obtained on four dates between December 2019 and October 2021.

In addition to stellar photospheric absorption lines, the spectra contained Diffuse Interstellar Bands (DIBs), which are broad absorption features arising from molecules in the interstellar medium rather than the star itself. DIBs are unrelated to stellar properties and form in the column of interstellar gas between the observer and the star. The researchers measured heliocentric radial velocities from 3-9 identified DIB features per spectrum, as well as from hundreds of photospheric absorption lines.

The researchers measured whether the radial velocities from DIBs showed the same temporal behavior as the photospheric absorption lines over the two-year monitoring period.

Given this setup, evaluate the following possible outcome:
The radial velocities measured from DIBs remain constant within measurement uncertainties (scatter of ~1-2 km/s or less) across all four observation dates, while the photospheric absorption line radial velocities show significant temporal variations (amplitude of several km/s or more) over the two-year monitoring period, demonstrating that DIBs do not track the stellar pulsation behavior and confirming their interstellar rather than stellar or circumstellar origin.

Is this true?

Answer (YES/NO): YES